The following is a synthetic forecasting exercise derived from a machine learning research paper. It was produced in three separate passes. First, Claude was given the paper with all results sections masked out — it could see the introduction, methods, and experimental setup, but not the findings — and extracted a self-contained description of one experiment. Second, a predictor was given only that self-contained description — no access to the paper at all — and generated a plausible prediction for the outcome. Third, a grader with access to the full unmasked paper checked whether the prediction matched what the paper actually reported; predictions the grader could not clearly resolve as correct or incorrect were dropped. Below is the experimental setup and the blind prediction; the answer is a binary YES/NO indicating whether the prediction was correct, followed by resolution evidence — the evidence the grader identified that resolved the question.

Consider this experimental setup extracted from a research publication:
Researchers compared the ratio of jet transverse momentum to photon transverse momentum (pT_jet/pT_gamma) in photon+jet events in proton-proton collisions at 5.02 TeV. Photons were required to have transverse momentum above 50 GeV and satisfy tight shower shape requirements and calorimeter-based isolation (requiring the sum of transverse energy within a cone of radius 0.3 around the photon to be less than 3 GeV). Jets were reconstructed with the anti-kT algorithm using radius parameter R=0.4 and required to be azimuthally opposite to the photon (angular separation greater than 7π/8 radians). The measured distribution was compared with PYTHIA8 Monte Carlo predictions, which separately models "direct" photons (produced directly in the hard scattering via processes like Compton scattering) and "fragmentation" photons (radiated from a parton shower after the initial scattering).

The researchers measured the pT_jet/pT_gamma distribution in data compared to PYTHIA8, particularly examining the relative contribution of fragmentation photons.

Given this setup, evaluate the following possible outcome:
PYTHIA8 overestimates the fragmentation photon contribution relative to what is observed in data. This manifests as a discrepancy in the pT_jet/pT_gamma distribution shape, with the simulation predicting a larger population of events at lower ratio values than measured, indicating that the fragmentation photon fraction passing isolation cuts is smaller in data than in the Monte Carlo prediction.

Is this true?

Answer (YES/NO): NO